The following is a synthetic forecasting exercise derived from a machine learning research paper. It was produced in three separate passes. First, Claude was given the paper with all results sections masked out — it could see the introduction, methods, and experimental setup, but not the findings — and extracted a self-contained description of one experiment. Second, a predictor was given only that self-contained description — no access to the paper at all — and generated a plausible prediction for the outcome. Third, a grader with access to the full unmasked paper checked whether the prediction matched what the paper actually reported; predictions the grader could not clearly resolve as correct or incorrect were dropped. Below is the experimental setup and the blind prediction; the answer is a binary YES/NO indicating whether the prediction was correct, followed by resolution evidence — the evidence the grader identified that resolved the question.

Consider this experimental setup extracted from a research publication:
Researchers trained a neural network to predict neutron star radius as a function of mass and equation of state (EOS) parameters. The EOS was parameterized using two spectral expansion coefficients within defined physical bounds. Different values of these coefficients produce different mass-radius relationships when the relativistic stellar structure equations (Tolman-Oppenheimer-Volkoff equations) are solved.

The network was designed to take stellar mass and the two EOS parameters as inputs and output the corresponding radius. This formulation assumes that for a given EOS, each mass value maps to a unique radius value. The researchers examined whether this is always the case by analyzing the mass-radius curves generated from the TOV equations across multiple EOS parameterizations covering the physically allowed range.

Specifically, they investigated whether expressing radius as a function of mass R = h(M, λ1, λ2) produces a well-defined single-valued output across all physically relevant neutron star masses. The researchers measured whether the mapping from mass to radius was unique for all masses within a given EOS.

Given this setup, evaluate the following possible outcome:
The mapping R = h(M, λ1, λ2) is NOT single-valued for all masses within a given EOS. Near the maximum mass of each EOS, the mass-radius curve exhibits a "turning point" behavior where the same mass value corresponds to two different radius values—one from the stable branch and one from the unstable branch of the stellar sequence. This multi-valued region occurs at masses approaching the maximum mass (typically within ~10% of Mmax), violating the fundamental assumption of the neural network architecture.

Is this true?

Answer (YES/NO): NO